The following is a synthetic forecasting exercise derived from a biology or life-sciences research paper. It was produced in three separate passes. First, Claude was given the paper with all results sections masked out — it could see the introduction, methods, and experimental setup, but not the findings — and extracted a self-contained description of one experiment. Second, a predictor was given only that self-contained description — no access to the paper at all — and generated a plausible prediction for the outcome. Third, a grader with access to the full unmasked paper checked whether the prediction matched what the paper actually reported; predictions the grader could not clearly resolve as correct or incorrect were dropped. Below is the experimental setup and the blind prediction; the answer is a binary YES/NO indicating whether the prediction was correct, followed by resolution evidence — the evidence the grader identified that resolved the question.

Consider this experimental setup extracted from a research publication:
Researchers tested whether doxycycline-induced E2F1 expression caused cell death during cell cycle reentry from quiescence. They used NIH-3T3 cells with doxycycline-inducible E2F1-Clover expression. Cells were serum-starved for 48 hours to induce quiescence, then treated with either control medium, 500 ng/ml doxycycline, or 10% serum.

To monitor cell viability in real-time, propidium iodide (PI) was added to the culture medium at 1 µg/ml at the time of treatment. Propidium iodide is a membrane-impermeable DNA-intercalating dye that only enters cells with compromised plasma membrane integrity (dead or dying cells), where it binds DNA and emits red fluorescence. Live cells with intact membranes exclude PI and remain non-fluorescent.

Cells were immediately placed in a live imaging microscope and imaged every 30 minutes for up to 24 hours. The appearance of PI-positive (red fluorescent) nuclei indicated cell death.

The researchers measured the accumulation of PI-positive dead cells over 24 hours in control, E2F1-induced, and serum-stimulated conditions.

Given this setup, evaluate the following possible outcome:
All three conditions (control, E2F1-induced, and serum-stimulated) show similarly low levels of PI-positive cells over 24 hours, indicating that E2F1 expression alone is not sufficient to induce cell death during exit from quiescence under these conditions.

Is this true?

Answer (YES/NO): YES